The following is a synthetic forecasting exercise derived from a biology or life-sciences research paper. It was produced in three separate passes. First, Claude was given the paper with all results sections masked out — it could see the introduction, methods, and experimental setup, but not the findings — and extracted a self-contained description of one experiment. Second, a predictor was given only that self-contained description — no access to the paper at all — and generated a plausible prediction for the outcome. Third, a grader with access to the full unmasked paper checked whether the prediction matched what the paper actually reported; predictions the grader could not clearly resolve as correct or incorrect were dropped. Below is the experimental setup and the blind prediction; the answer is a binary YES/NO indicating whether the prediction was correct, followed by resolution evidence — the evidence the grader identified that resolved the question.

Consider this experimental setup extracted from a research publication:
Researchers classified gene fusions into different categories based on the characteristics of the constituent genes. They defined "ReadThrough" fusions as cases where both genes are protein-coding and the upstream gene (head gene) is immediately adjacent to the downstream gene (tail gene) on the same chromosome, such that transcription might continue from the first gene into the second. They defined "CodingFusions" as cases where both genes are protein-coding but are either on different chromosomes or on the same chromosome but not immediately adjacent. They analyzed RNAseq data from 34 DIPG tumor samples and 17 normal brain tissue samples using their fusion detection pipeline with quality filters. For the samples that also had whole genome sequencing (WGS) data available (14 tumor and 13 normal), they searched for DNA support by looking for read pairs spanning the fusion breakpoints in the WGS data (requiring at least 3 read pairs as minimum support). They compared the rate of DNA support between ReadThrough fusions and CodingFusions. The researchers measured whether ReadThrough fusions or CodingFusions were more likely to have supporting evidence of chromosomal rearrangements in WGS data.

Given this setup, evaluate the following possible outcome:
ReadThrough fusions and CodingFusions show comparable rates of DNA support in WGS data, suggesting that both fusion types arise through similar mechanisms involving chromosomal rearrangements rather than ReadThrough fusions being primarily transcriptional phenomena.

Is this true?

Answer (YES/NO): NO